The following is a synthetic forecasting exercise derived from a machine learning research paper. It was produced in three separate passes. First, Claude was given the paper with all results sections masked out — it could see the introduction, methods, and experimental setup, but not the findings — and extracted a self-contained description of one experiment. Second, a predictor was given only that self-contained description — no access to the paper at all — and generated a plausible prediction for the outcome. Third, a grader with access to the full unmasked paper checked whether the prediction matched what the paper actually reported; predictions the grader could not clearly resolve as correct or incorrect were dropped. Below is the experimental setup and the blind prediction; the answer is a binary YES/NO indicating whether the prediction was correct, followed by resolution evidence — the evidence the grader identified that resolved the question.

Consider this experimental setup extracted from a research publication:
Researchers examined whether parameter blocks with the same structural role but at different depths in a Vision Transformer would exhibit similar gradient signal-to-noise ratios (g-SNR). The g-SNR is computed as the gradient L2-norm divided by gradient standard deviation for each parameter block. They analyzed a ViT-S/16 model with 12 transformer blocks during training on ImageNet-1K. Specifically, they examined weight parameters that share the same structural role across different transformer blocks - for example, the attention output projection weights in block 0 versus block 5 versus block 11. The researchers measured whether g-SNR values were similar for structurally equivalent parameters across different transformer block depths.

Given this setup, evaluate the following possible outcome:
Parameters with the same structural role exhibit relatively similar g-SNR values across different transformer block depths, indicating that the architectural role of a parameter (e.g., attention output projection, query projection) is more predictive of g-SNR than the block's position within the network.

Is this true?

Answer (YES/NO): YES